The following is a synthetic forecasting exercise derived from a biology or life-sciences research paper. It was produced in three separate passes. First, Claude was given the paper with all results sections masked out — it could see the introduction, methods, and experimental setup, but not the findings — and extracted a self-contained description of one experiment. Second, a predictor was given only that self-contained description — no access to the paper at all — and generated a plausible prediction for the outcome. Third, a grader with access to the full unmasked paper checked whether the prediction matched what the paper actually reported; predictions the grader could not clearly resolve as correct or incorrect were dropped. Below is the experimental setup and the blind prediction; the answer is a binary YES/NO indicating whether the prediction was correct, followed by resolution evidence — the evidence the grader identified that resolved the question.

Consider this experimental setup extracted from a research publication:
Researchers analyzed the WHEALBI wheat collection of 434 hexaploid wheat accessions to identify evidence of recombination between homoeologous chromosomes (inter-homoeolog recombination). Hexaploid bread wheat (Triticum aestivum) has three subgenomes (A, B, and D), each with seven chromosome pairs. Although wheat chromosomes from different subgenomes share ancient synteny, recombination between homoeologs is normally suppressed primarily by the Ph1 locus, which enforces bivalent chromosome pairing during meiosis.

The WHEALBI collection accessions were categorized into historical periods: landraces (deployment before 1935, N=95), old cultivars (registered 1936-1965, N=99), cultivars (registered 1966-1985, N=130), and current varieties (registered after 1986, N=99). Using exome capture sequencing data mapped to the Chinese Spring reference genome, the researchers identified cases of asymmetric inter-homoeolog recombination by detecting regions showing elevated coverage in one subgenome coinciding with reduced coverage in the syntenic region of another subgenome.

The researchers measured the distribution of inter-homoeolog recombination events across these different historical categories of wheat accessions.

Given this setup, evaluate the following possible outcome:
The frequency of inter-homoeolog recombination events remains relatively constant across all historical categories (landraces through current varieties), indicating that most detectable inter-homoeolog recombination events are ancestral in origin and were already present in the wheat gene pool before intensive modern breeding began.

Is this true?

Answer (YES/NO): NO